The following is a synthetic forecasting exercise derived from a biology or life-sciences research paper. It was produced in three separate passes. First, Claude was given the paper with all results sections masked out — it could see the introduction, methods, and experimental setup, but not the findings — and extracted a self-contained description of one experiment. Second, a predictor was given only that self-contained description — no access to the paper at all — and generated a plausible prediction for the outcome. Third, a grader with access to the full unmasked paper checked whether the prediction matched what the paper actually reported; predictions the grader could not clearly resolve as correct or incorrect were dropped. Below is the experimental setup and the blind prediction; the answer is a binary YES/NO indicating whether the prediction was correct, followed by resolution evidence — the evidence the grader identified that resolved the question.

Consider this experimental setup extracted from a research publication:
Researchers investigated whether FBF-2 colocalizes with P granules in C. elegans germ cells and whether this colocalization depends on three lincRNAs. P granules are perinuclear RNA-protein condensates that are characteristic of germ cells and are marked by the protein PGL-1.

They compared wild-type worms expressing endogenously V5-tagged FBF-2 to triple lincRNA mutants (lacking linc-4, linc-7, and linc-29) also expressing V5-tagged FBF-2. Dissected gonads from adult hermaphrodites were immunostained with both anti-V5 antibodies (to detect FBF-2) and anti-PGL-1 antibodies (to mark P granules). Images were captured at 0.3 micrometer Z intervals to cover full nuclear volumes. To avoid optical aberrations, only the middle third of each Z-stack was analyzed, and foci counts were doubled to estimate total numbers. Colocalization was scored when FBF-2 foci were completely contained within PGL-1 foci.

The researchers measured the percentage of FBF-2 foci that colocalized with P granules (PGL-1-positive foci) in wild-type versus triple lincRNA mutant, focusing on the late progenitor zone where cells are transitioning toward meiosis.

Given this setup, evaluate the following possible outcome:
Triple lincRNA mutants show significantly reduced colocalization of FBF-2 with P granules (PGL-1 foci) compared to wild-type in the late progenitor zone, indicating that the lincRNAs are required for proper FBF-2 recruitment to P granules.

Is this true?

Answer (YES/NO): YES